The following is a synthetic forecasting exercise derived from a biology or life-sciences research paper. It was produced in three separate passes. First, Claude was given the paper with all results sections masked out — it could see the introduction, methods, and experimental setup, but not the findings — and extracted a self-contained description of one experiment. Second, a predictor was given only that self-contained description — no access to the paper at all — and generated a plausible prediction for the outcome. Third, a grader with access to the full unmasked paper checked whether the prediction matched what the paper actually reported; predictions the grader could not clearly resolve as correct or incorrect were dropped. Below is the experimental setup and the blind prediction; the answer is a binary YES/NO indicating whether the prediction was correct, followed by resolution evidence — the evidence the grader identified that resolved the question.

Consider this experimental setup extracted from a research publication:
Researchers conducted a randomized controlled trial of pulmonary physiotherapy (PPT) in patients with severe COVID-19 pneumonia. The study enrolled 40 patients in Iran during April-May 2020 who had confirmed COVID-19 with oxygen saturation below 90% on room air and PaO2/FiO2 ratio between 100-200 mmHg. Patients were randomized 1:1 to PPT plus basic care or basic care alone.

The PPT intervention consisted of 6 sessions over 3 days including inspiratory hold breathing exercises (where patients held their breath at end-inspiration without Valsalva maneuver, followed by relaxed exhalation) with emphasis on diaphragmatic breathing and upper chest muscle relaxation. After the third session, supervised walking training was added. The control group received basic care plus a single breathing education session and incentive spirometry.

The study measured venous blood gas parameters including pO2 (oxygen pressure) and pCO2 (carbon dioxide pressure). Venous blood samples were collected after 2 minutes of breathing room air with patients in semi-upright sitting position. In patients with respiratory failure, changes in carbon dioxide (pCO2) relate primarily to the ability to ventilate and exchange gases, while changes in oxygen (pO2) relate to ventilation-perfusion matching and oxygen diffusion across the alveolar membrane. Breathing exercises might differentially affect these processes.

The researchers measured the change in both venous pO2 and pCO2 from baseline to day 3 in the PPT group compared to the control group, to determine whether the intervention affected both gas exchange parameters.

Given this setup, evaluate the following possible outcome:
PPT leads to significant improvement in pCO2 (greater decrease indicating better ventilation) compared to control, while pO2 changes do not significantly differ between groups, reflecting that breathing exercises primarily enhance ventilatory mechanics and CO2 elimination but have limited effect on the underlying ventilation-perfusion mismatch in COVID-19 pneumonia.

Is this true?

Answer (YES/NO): NO